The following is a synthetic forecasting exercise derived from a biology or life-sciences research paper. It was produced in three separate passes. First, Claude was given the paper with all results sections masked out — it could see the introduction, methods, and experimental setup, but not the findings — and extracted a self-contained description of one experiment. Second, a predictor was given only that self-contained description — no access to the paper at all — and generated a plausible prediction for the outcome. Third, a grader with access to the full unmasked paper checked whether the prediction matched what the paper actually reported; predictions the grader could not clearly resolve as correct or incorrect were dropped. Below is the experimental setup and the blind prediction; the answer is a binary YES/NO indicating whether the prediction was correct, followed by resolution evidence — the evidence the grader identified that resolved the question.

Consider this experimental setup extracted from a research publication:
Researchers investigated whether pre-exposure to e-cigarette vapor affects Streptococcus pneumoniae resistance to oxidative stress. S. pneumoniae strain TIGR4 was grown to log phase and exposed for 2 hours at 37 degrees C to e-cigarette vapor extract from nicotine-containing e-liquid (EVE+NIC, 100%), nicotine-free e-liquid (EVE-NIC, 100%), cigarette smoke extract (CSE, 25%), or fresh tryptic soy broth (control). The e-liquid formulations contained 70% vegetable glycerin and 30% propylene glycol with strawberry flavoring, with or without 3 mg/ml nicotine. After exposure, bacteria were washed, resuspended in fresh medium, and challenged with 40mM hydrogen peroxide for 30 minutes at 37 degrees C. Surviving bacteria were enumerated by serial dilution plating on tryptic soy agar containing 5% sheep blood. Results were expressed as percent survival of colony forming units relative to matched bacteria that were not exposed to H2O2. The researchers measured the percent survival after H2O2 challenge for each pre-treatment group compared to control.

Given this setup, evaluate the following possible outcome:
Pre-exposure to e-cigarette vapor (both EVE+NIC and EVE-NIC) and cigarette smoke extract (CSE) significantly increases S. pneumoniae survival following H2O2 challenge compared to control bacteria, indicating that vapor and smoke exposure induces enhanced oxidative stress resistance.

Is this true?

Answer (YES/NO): NO